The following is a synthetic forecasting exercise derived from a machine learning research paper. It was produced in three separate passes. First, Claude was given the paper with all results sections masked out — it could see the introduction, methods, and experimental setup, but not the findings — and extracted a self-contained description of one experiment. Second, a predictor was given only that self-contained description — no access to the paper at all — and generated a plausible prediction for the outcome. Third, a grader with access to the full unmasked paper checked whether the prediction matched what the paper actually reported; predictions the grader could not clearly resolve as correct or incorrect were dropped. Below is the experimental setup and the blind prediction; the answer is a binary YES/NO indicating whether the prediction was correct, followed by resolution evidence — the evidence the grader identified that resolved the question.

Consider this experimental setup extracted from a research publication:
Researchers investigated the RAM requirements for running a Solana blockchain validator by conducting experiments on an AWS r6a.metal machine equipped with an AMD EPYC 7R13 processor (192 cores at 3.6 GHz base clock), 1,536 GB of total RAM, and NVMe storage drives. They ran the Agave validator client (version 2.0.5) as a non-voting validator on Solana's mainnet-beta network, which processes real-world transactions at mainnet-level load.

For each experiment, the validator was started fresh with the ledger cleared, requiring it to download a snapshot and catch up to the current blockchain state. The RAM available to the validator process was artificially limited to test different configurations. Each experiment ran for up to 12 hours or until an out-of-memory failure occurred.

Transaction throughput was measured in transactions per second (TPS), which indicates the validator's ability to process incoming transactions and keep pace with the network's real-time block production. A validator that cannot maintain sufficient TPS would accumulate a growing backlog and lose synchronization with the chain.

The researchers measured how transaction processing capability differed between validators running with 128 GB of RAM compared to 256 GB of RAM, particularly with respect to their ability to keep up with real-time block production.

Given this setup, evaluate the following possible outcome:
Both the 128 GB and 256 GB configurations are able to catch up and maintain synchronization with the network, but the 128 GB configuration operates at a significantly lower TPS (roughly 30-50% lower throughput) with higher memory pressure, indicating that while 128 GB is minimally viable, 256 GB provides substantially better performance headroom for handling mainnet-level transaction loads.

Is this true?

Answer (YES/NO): NO